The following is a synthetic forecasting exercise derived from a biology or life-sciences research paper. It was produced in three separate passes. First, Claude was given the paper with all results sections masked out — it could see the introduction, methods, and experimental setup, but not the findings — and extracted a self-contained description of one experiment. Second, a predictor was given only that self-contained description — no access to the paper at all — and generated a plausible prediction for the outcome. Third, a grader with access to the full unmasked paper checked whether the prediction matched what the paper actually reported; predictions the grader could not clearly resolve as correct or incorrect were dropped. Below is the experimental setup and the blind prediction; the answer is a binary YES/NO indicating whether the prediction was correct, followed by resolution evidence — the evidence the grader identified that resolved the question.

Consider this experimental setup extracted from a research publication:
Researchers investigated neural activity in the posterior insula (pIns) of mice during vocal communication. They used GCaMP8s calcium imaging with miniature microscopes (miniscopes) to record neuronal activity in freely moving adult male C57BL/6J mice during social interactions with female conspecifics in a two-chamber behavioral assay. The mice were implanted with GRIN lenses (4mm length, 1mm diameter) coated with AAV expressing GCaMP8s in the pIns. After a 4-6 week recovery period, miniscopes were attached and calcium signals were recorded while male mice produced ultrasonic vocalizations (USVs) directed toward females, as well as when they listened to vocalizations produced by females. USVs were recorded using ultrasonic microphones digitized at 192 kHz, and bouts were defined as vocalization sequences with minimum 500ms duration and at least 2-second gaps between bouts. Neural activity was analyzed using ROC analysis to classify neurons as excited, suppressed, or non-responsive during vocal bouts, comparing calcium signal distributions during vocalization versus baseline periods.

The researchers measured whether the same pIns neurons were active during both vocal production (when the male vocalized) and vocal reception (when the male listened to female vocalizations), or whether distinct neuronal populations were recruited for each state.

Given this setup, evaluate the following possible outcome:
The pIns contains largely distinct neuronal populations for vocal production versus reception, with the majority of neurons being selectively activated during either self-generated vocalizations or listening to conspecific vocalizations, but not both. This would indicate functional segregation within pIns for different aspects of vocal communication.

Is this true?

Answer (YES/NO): YES